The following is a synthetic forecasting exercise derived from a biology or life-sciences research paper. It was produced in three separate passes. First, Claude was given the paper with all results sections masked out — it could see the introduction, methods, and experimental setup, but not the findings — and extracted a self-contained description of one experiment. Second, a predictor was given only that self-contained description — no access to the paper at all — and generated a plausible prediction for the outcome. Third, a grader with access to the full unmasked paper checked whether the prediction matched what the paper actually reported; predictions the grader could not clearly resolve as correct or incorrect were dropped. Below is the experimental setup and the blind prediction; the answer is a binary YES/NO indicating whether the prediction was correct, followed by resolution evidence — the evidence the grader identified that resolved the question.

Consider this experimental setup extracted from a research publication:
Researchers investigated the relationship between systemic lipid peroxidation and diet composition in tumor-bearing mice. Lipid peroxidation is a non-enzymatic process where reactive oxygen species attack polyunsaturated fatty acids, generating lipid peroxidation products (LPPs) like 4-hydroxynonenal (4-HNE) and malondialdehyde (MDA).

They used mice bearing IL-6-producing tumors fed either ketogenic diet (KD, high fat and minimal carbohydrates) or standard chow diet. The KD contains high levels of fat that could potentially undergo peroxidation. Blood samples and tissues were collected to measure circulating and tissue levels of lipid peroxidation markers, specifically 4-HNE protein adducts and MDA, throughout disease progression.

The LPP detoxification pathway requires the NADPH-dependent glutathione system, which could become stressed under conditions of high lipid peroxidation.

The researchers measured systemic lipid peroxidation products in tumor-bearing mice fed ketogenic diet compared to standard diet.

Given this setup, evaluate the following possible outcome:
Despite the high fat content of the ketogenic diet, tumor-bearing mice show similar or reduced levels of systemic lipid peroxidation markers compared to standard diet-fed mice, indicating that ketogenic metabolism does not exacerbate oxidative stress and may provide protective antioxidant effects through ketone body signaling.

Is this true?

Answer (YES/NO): NO